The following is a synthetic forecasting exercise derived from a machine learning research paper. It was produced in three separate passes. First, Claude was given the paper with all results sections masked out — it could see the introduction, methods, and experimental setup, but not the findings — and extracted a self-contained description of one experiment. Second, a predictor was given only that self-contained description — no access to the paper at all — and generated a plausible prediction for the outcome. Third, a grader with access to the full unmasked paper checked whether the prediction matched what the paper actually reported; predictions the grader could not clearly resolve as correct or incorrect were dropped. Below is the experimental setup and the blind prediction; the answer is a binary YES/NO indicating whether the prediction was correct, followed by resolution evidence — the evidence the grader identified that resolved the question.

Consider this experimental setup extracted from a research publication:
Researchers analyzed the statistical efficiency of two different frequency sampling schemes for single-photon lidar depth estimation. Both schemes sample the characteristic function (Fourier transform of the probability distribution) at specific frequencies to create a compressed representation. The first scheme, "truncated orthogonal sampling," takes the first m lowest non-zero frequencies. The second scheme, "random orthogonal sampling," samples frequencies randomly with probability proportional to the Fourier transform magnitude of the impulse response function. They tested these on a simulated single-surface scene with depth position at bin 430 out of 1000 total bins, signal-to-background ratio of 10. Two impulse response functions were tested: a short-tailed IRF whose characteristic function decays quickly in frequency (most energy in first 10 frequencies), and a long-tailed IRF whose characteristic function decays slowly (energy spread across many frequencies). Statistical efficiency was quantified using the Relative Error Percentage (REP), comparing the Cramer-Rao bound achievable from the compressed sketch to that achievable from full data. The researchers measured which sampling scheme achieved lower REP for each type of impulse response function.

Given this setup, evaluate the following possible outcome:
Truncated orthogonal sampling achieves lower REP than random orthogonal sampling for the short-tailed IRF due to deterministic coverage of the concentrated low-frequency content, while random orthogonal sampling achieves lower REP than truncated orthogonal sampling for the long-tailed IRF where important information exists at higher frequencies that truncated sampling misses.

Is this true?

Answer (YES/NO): YES